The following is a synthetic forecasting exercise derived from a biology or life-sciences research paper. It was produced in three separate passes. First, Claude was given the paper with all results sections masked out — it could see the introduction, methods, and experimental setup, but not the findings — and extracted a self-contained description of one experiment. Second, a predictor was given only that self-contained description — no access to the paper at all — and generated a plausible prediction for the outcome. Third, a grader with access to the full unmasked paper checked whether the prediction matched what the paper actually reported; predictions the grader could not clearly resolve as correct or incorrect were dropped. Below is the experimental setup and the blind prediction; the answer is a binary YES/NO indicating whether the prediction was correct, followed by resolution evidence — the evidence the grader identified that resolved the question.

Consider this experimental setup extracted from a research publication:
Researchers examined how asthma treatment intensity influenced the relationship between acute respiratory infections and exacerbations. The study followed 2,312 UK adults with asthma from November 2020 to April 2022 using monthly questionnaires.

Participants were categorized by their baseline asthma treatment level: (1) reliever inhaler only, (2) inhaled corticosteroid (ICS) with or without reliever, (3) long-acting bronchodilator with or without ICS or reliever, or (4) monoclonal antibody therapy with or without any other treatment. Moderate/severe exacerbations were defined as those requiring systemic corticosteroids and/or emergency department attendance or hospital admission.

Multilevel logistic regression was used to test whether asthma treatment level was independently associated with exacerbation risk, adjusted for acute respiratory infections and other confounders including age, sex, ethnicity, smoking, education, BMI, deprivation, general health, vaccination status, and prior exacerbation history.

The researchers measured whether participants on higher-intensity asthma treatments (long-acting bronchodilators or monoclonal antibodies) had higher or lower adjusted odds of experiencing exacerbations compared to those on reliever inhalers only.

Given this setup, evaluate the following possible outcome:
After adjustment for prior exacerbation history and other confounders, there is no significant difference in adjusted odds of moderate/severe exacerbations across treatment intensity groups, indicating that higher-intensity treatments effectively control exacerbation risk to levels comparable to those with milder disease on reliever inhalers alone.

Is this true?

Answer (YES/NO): NO